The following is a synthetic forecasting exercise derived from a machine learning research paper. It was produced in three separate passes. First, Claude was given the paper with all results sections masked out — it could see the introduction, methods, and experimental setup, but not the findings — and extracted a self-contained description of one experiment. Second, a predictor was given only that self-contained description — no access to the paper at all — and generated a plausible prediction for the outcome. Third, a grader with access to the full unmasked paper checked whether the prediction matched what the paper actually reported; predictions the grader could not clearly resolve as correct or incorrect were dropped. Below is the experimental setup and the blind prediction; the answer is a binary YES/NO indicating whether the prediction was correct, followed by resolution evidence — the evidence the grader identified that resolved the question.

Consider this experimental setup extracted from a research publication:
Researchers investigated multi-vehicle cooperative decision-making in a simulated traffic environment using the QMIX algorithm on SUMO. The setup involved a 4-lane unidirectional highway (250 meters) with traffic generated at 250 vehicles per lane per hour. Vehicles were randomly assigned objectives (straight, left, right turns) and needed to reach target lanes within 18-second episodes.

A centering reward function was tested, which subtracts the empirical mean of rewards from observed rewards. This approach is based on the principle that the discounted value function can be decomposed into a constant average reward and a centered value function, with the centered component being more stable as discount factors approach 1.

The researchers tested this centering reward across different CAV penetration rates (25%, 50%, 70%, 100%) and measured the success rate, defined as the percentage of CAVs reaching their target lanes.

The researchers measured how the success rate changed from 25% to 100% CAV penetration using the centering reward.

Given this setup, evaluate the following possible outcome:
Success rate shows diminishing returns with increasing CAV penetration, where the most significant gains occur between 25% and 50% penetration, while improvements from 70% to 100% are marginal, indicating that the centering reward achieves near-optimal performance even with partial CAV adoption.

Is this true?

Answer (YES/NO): NO